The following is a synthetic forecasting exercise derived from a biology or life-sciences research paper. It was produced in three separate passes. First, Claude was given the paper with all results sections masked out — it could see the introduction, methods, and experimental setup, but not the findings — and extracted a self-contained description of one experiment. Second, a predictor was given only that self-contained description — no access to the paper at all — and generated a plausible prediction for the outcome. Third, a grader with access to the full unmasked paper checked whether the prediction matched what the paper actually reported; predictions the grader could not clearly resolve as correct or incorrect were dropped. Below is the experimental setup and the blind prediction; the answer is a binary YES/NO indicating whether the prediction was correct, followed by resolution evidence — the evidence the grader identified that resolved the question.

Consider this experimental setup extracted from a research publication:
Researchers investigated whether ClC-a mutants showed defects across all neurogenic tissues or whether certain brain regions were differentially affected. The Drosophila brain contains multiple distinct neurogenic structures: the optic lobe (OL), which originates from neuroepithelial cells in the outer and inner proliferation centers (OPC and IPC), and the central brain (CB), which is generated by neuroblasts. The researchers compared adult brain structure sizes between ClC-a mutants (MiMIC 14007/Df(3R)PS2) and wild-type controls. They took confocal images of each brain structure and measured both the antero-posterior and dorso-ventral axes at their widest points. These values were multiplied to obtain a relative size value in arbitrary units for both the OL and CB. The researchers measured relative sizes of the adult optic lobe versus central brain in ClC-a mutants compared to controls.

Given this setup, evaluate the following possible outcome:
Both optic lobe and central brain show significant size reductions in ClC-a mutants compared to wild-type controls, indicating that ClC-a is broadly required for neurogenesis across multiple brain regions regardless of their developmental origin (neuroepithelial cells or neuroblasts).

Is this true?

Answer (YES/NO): YES